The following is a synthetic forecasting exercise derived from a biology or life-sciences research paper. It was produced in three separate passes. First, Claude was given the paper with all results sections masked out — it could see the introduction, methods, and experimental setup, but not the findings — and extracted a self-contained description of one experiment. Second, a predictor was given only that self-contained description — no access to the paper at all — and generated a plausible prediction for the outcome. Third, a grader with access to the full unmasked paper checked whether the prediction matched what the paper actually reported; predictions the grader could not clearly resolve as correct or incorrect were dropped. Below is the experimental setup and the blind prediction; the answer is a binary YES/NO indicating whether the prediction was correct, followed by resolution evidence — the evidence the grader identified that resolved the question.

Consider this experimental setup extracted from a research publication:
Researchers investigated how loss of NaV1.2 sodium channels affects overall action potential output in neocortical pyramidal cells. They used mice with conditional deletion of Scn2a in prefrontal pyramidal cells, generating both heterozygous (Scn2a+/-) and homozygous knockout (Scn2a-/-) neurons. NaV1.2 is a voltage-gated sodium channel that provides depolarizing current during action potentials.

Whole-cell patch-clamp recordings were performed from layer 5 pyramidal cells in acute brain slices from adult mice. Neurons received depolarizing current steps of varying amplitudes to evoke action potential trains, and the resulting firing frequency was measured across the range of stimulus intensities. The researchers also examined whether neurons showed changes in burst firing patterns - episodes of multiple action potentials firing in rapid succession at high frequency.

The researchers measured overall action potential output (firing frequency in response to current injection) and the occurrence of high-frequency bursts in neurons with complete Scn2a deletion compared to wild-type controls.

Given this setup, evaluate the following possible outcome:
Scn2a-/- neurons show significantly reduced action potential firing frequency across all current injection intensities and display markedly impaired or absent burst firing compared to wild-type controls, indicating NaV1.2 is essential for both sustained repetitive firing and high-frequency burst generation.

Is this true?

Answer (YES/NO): NO